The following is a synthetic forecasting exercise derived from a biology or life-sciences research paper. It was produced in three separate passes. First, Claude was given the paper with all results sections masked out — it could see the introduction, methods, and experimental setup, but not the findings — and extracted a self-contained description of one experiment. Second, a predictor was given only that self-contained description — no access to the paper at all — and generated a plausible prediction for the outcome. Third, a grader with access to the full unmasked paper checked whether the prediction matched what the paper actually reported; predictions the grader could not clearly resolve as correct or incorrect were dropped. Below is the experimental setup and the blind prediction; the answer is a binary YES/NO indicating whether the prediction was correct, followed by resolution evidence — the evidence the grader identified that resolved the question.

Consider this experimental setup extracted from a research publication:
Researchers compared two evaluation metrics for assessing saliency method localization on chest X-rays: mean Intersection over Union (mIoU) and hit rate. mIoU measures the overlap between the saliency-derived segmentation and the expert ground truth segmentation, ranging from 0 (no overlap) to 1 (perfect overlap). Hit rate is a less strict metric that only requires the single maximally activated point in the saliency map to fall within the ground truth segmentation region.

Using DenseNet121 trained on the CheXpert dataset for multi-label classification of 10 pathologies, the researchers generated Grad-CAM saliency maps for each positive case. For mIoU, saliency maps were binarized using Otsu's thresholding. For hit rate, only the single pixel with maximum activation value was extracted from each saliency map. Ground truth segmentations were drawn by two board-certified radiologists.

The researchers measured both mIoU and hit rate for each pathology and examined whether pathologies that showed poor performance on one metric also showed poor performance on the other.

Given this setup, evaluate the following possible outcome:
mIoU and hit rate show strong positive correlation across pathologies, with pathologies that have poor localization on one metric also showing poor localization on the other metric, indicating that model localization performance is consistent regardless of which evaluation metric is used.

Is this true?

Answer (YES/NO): NO